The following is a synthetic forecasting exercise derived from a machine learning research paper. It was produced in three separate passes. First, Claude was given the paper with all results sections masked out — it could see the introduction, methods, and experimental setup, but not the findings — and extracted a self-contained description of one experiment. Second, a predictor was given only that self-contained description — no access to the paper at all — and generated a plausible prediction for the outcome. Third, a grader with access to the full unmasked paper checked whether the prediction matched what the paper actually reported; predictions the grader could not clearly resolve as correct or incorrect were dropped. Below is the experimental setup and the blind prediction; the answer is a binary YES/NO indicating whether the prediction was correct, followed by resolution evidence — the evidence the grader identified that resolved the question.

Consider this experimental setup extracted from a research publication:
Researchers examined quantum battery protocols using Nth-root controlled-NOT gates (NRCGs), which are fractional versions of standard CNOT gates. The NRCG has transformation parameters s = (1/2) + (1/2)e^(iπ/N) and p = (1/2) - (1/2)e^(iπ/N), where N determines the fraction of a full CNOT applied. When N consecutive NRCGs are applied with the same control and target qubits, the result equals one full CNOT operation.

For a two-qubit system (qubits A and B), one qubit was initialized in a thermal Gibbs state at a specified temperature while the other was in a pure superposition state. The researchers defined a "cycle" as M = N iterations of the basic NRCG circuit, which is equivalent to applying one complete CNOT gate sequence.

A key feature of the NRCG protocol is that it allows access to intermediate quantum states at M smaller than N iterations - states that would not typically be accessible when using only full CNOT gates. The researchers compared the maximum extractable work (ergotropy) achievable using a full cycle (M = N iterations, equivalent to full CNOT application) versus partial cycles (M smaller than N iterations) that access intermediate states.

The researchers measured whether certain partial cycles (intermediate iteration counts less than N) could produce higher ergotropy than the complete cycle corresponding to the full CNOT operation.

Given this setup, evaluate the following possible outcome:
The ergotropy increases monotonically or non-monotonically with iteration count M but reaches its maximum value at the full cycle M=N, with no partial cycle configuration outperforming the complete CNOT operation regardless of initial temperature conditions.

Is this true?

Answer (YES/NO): NO